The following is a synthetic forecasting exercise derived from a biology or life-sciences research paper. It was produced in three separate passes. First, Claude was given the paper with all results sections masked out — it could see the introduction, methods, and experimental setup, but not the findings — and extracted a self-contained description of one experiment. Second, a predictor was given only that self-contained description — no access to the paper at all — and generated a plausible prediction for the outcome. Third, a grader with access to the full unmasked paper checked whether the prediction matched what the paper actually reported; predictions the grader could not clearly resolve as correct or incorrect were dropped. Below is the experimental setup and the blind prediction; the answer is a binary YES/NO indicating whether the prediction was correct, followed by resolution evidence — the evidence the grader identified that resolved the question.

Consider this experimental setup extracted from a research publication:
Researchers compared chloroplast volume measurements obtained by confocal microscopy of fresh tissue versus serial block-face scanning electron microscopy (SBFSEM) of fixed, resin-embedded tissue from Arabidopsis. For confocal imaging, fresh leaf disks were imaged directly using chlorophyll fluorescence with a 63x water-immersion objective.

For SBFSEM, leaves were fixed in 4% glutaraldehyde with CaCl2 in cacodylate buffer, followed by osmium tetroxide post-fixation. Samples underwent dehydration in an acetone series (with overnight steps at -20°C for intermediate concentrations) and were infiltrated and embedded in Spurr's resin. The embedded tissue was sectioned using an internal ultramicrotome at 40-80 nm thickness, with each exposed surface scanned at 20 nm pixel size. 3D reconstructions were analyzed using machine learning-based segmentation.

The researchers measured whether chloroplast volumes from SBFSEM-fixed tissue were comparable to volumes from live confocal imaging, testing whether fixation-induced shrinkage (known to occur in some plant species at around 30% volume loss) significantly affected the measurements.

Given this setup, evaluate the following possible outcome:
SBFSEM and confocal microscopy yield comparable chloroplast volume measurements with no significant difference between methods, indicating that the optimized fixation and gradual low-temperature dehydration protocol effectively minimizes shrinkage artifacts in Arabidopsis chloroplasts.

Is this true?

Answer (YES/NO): YES